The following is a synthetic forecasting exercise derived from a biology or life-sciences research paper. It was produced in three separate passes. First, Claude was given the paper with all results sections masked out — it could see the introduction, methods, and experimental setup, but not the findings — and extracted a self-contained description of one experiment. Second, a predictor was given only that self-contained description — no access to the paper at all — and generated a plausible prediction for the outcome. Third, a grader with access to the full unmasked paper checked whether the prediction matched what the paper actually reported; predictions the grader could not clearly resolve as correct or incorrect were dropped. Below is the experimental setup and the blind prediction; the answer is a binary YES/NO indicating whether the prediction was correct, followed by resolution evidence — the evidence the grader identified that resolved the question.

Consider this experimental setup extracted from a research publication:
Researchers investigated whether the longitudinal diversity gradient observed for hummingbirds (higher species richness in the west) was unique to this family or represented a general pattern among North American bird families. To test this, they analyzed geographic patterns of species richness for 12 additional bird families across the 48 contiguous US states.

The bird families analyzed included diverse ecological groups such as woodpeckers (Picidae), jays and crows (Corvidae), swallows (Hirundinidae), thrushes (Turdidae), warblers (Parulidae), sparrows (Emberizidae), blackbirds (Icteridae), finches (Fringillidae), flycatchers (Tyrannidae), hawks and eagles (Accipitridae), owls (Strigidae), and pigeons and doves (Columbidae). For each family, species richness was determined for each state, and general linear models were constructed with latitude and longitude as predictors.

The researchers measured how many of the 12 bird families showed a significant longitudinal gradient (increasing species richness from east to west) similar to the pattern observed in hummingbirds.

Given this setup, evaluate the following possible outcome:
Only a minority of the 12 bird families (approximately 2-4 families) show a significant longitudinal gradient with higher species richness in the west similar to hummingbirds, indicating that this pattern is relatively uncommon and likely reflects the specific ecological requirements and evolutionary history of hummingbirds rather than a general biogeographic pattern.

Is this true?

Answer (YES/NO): NO